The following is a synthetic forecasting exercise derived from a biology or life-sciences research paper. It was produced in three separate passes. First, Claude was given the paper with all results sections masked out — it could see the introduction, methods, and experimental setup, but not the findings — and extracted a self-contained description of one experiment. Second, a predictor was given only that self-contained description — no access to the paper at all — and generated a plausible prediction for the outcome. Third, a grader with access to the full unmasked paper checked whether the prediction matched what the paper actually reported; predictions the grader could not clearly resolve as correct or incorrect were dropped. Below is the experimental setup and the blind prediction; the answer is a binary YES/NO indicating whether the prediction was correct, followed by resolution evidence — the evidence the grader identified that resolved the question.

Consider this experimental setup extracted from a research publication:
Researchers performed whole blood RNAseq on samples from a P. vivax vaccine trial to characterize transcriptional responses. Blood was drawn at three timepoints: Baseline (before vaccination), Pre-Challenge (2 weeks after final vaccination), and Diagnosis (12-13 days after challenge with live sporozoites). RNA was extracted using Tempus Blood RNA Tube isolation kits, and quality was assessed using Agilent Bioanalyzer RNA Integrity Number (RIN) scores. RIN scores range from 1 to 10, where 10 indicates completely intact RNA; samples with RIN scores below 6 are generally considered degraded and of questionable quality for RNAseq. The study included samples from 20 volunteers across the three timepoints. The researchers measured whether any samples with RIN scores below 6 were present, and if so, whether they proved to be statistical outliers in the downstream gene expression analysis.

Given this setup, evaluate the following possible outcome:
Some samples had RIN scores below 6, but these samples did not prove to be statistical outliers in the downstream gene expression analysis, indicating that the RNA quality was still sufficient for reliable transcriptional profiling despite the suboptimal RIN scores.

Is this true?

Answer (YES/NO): YES